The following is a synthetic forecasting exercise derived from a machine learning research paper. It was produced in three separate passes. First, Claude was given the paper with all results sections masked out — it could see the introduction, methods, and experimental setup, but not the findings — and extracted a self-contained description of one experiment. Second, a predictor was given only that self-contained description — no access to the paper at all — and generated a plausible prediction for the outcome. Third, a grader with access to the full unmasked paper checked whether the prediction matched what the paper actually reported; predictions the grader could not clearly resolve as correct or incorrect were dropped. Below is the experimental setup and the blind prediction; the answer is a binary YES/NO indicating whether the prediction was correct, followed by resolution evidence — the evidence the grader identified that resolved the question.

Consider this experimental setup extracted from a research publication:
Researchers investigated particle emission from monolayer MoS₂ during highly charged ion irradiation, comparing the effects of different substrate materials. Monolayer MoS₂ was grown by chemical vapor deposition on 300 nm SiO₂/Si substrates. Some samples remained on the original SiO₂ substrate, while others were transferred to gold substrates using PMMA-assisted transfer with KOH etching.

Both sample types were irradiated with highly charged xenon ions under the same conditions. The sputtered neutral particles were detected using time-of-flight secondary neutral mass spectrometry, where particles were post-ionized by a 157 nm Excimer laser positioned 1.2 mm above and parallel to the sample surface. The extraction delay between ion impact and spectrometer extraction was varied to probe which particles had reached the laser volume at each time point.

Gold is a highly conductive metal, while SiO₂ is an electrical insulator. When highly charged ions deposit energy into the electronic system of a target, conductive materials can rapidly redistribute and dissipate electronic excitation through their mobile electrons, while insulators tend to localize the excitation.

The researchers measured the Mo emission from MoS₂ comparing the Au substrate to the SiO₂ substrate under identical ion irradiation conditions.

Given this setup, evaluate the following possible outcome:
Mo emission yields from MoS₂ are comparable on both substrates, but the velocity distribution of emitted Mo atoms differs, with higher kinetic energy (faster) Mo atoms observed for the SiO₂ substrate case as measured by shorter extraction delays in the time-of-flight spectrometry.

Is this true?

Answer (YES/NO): NO